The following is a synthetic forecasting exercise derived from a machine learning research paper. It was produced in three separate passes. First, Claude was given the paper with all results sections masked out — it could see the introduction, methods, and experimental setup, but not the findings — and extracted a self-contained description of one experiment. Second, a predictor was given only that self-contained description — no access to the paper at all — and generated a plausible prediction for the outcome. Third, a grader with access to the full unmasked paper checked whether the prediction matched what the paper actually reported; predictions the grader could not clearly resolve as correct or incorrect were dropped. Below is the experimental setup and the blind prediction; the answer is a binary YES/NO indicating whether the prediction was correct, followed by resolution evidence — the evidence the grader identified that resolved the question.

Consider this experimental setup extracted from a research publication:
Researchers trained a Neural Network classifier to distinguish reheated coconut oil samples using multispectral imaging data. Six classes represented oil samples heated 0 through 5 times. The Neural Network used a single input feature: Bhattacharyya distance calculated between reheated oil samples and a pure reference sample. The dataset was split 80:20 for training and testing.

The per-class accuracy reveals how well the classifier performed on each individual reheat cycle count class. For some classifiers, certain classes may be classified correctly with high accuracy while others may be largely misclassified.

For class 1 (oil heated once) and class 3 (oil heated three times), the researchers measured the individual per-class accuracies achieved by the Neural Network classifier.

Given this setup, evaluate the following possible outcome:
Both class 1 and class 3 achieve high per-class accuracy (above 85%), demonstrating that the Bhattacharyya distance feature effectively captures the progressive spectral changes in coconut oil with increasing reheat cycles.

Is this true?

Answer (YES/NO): NO